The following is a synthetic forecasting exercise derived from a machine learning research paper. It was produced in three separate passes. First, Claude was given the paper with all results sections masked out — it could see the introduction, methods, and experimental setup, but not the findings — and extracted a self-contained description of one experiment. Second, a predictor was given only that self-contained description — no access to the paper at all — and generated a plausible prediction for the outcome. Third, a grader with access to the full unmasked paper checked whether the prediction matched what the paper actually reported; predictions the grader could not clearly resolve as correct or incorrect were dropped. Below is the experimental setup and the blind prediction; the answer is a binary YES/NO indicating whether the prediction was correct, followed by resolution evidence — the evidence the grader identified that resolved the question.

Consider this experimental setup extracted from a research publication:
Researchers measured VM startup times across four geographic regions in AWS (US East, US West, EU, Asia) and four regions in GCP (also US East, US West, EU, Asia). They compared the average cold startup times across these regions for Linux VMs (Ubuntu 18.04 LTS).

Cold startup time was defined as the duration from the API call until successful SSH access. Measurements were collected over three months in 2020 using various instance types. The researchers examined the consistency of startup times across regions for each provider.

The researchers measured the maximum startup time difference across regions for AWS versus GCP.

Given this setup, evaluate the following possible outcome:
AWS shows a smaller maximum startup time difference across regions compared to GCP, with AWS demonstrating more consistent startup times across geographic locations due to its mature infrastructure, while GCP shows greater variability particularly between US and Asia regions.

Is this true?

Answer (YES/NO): NO